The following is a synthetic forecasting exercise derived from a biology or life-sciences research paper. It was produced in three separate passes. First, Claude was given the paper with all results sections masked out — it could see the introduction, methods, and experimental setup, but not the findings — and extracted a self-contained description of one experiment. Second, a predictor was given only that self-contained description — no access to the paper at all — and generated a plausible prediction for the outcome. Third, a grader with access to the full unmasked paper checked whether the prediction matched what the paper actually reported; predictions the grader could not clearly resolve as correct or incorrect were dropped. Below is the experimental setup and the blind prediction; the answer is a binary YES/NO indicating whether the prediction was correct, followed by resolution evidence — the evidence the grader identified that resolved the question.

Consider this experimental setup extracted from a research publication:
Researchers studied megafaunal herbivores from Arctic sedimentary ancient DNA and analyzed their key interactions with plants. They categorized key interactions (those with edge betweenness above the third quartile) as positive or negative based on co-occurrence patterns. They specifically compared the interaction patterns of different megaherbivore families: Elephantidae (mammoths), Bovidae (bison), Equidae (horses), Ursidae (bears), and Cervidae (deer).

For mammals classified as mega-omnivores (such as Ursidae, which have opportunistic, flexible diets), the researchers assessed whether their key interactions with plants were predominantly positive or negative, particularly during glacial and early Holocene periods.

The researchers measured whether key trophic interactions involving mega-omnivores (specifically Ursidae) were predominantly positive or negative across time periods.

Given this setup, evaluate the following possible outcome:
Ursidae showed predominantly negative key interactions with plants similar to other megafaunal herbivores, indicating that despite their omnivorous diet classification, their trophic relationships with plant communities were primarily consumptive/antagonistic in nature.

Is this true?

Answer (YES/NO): NO